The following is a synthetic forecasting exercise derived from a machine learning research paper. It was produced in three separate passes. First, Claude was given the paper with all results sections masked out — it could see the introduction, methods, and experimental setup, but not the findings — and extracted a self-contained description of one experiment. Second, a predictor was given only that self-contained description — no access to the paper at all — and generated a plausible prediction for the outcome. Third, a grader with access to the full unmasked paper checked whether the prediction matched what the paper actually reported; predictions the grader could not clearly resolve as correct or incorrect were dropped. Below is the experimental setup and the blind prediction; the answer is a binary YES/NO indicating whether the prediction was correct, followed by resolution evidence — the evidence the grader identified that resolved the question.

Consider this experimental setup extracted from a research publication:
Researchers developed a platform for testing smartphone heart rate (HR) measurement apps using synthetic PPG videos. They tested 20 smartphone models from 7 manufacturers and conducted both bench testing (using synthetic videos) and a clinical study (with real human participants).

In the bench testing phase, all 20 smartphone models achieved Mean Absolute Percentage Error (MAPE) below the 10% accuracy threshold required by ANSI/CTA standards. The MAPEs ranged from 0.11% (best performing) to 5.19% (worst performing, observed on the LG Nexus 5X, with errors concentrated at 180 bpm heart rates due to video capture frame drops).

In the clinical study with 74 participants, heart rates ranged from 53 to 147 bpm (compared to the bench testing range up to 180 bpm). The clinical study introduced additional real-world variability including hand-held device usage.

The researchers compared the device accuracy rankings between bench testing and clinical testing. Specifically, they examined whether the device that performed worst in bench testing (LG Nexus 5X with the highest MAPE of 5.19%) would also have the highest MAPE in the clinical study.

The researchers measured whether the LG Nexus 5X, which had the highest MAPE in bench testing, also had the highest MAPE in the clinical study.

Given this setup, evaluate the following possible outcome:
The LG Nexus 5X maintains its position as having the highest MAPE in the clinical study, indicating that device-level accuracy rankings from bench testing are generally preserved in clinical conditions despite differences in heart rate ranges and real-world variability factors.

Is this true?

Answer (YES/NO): NO